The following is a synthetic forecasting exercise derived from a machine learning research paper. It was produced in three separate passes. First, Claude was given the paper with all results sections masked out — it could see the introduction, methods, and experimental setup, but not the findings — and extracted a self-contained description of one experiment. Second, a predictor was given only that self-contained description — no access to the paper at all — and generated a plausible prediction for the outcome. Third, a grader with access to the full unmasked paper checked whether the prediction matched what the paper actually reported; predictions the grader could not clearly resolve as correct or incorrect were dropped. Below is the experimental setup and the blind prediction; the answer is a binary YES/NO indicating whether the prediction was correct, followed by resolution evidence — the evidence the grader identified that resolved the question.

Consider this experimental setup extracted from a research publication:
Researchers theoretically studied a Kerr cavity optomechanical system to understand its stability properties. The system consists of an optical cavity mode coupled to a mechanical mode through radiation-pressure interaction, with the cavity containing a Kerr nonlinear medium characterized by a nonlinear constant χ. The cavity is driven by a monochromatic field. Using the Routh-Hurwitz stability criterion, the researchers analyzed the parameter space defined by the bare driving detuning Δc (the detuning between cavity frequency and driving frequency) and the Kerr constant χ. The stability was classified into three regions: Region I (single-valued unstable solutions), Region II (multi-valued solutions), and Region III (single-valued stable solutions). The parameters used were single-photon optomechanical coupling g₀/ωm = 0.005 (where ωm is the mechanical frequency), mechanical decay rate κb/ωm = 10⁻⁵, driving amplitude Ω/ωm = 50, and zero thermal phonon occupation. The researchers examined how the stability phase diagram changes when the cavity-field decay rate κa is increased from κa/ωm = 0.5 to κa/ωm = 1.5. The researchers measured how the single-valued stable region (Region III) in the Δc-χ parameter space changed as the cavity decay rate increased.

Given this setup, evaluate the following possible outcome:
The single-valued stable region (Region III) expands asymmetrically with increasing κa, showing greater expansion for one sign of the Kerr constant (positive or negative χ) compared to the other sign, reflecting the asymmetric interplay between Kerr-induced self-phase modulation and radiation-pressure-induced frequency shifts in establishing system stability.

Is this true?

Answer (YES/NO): NO